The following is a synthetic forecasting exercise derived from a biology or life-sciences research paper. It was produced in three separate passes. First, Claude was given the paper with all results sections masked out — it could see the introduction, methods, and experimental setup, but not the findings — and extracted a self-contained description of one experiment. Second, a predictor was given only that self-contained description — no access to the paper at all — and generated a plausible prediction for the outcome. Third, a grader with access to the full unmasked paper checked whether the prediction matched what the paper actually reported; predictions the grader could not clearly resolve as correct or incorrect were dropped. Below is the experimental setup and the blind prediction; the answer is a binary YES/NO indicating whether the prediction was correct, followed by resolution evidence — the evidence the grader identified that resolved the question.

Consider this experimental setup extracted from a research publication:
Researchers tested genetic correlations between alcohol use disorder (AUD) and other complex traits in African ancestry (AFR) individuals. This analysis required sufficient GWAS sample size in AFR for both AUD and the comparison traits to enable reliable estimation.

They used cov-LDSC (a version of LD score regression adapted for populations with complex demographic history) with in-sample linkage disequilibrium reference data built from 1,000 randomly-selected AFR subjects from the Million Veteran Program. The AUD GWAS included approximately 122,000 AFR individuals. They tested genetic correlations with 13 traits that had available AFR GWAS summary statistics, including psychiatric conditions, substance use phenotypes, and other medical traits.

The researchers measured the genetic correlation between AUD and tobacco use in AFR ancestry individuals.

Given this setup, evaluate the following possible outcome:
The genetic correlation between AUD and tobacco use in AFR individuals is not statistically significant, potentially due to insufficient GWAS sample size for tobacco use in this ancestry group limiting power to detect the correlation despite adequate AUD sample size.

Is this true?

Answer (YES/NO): NO